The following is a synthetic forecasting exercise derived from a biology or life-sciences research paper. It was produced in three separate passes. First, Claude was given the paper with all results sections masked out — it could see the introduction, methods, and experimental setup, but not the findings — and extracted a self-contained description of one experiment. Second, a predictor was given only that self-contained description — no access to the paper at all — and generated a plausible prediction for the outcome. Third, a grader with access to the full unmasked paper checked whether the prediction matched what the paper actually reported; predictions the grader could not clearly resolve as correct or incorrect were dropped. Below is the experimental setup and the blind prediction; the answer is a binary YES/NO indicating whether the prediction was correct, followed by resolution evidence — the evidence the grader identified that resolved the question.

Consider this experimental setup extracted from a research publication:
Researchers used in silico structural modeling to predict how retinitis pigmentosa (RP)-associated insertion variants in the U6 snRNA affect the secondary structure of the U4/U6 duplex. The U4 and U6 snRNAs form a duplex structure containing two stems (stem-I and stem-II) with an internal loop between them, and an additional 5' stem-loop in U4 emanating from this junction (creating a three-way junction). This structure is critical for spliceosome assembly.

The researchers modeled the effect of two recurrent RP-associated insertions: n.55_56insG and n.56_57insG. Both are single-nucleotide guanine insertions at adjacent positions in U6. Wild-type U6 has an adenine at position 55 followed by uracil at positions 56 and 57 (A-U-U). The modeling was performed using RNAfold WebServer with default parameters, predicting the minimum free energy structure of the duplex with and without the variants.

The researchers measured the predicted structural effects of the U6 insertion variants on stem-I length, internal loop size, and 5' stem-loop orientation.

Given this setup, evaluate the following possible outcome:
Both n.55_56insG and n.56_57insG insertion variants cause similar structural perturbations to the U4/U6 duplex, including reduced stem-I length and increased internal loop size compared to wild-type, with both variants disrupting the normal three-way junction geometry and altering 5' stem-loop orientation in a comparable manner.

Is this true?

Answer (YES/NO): NO